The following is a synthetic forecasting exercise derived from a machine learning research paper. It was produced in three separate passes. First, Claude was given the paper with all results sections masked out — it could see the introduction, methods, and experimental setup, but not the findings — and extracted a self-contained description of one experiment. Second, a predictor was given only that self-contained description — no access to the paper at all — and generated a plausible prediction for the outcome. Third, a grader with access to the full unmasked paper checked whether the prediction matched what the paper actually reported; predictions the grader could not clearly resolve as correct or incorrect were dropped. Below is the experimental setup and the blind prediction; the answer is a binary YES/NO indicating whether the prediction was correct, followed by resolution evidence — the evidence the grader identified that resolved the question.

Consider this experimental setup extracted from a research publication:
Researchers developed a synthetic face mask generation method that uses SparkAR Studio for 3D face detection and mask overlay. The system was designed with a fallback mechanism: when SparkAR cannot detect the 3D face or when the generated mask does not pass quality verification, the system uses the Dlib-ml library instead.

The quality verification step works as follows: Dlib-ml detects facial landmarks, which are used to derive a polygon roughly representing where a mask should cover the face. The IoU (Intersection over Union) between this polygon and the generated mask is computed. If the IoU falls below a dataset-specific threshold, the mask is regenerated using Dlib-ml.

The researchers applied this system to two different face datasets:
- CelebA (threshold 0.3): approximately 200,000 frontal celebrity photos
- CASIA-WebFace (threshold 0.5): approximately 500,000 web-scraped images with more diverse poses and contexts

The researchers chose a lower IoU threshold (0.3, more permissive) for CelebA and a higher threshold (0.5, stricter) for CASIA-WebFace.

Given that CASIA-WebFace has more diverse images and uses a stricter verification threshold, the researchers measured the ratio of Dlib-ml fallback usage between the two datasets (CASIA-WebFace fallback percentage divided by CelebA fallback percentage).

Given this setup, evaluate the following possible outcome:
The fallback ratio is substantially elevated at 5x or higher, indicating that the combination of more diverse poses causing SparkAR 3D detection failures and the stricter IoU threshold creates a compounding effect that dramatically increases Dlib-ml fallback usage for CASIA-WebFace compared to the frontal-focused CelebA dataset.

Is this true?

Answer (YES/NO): NO